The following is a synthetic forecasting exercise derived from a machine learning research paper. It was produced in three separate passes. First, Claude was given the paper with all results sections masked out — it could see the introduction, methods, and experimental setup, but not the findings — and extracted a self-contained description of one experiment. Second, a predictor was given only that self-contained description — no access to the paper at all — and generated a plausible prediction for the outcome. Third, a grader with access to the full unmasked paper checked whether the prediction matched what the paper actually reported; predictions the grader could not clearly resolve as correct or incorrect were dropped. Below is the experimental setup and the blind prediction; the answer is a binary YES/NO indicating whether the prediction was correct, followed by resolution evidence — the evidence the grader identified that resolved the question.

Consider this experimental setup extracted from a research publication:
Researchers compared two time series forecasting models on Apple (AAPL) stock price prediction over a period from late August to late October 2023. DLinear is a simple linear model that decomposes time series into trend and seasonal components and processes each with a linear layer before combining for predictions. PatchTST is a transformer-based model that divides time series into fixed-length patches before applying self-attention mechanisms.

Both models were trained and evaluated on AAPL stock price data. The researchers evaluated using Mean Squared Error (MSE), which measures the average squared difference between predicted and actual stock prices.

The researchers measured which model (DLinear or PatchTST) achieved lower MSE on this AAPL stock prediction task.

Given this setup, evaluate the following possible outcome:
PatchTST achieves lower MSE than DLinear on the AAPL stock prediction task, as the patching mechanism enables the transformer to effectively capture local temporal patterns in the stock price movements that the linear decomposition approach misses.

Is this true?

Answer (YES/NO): NO